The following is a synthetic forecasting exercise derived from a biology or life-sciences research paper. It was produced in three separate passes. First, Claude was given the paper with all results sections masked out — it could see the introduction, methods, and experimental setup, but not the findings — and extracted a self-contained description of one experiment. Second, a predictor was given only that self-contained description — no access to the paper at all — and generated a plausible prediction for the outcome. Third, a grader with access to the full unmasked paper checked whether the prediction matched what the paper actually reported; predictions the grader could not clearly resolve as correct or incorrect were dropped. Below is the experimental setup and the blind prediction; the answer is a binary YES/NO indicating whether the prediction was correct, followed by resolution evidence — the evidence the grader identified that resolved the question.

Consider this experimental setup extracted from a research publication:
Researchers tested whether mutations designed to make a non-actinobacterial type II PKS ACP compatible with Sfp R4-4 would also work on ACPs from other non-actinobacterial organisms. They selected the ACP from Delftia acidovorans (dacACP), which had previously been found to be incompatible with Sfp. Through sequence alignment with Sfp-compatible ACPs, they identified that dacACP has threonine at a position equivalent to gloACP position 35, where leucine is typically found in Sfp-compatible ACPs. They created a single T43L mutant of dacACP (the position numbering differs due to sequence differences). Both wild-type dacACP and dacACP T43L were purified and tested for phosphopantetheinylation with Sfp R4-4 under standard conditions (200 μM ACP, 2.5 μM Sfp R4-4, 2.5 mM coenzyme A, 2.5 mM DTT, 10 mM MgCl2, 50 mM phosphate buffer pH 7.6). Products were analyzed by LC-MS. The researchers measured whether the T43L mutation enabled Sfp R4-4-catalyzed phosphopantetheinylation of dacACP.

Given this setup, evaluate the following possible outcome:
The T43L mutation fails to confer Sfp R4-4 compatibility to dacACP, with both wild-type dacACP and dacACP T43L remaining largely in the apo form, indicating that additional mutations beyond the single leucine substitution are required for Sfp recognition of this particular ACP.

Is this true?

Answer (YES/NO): NO